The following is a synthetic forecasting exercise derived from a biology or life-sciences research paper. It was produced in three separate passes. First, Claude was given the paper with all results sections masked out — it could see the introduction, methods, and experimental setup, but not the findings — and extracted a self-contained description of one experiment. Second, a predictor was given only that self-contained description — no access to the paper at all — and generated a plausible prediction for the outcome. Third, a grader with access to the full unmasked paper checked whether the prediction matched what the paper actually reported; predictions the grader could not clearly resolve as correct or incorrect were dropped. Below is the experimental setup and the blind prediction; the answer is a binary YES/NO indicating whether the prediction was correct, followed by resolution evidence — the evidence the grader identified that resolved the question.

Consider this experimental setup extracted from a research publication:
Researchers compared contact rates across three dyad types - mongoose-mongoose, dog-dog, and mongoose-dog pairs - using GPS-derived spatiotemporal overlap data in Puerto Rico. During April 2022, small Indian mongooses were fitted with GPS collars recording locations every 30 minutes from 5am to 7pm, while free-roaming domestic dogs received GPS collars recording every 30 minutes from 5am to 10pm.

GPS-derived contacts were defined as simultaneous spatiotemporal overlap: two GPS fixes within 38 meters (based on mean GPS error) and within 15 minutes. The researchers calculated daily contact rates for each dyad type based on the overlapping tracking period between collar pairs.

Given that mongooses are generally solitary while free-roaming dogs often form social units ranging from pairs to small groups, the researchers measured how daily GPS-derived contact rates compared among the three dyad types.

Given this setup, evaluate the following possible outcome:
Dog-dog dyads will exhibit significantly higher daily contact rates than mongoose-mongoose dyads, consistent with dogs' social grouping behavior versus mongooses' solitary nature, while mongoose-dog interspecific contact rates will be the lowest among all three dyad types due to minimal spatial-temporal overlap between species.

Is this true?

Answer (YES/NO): NO